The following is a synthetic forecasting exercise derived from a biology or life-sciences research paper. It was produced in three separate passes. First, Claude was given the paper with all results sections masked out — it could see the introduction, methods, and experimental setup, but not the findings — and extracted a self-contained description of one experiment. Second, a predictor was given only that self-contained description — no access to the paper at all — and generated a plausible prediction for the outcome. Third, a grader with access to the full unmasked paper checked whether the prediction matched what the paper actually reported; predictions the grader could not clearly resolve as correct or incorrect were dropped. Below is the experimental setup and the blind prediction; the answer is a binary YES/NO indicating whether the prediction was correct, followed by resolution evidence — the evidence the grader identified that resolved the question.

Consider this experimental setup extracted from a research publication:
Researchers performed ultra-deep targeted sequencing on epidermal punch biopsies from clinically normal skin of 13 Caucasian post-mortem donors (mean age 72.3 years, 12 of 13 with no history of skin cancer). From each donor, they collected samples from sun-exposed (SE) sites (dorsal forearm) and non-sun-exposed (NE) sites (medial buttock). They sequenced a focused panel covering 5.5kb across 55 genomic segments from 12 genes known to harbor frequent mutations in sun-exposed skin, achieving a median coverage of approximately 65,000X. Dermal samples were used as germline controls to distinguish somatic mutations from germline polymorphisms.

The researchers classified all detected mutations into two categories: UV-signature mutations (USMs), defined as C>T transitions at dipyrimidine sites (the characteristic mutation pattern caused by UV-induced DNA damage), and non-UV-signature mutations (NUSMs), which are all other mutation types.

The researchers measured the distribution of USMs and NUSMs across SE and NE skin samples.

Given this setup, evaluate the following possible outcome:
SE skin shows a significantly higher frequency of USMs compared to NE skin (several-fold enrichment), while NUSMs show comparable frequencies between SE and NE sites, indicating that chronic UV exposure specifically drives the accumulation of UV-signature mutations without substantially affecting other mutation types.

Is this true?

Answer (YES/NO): YES